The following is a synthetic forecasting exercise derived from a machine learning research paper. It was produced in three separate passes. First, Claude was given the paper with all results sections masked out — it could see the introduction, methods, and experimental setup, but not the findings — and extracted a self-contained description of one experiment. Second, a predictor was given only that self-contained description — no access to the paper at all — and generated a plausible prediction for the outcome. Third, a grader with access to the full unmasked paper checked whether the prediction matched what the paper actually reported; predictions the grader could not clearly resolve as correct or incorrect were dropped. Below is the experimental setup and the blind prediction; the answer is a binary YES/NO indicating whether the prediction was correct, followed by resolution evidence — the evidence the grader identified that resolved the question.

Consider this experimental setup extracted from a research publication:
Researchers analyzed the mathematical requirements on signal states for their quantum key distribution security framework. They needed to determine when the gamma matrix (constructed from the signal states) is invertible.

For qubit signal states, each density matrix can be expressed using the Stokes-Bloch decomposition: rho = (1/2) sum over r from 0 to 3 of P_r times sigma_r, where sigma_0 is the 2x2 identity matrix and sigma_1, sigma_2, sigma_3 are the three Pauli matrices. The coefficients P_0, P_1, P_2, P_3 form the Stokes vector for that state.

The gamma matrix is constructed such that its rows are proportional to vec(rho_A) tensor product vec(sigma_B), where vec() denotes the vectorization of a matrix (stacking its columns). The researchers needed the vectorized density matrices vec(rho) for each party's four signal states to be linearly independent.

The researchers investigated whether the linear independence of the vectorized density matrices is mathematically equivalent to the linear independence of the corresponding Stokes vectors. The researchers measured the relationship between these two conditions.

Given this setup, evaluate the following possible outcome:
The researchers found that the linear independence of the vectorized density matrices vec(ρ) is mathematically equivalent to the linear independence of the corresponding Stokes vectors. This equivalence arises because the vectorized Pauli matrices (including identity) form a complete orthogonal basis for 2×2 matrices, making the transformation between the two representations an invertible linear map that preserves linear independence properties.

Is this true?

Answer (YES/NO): YES